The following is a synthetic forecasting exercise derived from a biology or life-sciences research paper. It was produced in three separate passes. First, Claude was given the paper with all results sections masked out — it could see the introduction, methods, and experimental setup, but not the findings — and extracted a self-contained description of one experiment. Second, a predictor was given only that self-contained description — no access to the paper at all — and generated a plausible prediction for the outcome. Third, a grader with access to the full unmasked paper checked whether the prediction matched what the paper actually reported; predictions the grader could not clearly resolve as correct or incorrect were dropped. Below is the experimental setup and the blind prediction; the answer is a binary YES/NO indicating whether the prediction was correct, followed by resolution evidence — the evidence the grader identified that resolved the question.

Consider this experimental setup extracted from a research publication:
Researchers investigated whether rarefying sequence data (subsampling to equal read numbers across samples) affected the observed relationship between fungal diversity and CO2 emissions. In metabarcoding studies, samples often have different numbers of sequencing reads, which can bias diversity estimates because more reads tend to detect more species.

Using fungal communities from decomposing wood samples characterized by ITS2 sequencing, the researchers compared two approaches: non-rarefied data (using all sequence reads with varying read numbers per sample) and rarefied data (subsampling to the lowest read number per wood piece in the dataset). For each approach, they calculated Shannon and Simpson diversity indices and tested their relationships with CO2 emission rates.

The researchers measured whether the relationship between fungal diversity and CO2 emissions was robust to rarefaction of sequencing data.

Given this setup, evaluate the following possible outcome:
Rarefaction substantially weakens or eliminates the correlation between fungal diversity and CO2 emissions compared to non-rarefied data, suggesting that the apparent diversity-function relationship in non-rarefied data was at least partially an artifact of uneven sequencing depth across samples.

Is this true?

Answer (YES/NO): NO